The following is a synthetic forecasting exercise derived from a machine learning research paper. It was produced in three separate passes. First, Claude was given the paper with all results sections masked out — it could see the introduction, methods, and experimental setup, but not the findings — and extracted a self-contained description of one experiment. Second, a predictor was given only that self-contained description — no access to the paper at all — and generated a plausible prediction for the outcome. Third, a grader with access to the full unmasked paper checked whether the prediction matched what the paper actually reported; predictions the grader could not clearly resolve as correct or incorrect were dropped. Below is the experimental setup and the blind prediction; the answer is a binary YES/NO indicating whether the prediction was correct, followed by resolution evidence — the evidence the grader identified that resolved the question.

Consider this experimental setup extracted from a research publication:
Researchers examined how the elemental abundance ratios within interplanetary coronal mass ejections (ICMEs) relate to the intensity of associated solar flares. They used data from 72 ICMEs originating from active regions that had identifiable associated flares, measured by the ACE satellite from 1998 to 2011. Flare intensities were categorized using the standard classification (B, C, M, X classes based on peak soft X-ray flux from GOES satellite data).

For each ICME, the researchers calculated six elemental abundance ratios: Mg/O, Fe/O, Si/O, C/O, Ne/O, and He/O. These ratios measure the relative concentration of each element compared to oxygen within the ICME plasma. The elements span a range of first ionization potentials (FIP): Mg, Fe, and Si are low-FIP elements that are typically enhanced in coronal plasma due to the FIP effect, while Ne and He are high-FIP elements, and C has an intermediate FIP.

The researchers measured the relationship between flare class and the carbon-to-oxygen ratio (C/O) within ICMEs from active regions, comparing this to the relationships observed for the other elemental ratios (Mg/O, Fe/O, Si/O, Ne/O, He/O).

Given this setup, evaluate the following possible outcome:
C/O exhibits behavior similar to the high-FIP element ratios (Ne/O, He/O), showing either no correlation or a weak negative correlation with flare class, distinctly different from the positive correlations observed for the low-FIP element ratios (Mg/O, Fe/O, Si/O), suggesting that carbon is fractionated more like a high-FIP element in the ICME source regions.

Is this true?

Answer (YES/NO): NO